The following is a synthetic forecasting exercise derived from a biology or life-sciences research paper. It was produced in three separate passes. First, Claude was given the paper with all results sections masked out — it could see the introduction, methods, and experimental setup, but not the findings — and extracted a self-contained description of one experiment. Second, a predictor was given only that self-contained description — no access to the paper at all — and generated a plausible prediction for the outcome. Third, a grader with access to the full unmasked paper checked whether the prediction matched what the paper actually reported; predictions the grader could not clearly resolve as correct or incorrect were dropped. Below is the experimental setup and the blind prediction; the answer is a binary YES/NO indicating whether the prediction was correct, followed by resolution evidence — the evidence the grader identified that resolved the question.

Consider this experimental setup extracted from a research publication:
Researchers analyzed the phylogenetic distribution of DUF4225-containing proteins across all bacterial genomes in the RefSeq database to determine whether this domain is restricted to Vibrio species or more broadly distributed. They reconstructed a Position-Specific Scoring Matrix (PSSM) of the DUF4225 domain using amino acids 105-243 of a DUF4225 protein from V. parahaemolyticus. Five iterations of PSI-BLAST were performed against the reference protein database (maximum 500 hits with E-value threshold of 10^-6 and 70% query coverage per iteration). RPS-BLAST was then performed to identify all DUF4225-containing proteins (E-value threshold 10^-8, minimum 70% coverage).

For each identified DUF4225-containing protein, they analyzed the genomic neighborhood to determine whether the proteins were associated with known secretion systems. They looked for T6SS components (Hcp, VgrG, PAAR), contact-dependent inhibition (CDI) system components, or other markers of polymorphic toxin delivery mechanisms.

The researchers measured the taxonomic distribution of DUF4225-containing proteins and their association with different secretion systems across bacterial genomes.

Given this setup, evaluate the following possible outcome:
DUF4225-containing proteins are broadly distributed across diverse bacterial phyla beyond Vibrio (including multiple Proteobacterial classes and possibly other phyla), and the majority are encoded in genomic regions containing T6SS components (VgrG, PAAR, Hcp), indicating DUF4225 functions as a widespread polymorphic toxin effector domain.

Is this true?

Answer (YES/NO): NO